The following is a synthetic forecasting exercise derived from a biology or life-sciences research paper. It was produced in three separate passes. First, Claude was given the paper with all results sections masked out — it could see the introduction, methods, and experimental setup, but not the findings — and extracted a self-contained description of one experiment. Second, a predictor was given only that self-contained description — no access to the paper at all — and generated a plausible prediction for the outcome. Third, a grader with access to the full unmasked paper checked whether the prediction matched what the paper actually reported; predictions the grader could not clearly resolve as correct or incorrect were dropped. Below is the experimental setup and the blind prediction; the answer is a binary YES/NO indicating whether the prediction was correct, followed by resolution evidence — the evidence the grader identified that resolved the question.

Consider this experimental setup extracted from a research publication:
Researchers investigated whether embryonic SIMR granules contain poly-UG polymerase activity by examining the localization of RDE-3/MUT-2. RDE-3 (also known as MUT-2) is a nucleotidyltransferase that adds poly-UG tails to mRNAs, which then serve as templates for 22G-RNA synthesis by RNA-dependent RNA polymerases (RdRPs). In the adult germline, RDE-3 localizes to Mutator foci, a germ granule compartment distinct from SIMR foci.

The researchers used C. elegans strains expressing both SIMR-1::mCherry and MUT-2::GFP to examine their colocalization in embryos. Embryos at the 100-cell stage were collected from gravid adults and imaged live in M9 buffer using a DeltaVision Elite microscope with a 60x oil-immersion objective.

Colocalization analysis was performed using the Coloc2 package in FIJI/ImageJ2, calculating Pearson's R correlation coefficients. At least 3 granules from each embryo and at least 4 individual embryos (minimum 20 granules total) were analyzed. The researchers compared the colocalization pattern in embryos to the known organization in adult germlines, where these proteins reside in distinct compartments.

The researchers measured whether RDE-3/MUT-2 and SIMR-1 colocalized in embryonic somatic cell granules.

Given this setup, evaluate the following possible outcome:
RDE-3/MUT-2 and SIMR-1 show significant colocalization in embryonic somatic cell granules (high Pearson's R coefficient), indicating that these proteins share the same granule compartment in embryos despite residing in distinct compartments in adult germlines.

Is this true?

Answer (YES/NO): YES